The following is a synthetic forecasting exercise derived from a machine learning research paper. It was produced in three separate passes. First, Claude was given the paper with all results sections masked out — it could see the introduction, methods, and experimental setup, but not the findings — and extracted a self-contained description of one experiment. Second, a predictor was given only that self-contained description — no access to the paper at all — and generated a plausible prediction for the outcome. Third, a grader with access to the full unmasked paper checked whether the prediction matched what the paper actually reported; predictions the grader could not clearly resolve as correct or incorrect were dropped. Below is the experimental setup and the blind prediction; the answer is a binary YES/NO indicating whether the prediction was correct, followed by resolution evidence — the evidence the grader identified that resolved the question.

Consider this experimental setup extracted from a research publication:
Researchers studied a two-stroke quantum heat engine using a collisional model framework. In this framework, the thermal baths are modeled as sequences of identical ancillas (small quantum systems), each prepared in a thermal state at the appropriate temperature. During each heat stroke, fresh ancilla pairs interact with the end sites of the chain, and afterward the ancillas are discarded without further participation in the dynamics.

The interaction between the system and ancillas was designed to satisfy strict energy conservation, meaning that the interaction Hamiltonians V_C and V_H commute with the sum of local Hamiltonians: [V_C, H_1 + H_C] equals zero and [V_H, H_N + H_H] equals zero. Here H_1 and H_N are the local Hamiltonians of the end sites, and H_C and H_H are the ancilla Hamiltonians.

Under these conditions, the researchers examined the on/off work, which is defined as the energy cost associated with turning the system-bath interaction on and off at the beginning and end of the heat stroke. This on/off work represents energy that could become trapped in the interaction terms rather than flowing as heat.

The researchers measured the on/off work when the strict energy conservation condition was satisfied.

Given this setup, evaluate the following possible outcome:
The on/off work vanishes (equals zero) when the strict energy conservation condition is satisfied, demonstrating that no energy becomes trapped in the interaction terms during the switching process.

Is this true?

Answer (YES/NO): YES